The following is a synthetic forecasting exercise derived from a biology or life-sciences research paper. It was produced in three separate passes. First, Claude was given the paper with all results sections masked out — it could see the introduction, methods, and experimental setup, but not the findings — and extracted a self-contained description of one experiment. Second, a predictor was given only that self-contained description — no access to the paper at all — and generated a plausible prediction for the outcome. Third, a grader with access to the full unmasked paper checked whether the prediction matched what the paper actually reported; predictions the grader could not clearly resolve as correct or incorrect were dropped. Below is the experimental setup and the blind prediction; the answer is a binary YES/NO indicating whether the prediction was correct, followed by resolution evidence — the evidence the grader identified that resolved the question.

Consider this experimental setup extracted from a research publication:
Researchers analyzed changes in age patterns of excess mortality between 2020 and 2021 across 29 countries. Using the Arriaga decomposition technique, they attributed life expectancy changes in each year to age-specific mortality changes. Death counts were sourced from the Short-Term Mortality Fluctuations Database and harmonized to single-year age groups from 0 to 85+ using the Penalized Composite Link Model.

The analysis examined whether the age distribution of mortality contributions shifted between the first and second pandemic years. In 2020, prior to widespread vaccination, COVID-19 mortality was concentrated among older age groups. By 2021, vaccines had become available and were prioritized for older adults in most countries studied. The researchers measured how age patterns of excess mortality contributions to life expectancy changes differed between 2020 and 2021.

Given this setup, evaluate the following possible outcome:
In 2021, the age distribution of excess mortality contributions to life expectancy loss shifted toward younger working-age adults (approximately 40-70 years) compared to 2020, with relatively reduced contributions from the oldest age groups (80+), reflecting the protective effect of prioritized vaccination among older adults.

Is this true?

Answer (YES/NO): NO